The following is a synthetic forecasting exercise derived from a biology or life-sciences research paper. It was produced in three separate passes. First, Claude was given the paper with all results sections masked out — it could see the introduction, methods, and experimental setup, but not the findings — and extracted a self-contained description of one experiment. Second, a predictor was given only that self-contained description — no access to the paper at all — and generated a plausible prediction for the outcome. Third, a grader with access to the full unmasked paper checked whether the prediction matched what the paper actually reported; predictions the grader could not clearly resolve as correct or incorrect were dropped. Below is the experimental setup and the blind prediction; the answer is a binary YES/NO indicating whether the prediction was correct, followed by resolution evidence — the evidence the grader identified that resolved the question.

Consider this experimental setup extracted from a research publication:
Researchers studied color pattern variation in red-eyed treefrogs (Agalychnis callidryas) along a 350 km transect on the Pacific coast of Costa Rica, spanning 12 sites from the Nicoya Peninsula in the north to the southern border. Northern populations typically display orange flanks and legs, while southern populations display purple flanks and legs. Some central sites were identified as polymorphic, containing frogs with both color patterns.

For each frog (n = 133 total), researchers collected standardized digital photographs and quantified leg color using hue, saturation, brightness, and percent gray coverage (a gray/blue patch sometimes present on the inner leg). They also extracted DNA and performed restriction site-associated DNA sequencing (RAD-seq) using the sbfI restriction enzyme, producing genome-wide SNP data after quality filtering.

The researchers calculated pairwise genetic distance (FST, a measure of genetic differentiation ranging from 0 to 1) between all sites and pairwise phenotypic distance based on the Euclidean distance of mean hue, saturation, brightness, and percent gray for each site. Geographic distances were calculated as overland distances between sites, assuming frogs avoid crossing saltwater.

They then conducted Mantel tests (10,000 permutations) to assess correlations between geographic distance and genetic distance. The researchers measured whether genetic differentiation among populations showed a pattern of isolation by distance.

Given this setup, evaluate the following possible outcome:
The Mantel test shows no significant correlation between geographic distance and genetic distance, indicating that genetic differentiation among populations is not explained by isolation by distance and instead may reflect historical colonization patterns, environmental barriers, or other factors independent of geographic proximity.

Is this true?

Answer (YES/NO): NO